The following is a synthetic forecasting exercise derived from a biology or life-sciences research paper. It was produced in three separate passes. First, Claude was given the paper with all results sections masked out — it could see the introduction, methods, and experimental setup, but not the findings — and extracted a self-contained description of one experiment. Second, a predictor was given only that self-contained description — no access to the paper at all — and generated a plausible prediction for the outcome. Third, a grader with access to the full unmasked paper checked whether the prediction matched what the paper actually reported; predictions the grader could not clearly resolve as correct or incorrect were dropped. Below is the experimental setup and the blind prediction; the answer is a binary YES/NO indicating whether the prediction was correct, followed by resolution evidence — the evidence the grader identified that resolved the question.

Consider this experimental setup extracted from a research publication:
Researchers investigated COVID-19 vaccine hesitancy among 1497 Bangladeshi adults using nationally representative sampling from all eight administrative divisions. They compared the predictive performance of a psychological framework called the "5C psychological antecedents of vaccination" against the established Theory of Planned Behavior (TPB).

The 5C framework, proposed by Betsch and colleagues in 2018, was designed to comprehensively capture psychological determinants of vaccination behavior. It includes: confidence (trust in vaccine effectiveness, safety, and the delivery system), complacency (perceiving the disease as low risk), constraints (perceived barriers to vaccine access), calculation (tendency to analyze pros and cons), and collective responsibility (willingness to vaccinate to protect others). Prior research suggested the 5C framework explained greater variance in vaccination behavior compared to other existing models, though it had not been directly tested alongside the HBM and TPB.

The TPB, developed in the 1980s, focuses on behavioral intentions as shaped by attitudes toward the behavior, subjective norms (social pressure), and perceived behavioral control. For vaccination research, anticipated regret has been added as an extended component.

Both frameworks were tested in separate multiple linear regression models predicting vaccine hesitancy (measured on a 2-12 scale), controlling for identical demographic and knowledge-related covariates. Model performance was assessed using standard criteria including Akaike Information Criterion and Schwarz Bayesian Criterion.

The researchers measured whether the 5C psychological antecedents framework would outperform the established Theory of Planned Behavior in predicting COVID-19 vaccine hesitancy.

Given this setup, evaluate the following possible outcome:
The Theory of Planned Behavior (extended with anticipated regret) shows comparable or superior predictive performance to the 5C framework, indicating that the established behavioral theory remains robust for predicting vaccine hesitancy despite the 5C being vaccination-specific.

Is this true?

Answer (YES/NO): YES